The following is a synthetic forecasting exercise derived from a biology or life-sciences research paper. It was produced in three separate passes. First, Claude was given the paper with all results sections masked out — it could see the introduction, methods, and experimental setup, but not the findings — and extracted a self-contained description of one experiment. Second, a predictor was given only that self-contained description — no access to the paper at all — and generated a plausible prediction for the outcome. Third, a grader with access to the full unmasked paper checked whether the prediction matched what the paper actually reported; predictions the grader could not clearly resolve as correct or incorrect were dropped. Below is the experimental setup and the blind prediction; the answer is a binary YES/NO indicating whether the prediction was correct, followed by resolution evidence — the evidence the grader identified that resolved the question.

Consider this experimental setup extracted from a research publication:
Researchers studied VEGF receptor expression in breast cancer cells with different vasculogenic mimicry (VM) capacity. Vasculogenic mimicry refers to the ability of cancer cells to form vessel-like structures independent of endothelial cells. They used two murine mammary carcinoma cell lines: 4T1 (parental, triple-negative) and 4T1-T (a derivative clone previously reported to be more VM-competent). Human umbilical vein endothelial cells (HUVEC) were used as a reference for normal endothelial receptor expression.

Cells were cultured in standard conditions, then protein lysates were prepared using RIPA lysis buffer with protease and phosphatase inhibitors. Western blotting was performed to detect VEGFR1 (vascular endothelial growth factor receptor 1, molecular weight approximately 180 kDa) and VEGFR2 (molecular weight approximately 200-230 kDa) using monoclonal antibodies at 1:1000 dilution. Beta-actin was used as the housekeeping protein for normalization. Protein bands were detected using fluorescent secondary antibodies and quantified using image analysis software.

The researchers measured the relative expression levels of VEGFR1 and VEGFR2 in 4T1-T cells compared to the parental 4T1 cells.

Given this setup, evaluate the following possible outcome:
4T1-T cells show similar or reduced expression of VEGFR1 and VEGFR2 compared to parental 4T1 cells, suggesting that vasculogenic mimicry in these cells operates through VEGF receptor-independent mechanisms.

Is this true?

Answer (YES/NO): YES